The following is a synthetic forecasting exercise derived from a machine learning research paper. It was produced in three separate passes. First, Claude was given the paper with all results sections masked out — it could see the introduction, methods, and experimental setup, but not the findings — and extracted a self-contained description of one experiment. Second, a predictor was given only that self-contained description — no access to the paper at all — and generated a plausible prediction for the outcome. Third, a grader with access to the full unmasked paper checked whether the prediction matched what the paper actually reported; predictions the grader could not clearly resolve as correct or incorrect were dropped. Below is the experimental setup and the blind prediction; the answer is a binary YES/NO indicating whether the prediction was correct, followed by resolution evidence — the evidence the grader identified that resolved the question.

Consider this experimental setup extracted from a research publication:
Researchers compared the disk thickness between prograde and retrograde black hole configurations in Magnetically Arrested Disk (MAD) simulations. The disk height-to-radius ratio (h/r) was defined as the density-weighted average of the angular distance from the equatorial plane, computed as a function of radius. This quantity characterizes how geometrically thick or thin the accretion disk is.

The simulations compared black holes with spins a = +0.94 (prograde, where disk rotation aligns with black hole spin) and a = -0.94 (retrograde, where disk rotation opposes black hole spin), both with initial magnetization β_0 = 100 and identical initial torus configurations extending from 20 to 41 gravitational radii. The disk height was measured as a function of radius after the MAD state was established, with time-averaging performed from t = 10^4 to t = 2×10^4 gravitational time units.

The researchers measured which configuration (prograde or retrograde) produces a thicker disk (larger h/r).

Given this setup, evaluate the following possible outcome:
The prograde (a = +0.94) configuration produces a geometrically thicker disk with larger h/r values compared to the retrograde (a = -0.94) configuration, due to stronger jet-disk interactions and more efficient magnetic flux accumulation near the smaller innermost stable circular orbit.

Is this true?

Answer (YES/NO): NO